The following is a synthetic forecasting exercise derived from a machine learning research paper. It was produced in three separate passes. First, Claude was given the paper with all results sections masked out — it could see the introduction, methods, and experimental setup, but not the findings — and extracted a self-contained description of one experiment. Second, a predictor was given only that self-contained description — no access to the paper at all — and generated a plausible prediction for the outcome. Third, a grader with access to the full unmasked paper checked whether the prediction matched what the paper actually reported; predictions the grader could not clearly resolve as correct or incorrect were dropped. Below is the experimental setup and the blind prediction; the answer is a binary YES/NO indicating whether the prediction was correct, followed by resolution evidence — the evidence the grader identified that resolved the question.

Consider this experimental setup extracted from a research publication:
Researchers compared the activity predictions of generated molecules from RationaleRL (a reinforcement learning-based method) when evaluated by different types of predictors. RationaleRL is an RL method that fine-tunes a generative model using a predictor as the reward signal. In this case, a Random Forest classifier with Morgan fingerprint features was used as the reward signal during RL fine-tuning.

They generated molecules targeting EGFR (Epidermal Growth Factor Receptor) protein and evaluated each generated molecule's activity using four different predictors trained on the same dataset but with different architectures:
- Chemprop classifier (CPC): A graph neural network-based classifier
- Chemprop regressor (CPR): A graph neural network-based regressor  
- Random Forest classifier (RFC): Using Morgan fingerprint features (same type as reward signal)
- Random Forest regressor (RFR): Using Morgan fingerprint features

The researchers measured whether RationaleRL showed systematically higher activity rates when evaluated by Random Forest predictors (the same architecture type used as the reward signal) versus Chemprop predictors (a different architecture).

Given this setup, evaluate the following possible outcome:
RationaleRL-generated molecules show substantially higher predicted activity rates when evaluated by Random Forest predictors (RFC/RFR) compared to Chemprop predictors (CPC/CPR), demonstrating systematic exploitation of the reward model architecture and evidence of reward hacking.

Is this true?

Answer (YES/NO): YES